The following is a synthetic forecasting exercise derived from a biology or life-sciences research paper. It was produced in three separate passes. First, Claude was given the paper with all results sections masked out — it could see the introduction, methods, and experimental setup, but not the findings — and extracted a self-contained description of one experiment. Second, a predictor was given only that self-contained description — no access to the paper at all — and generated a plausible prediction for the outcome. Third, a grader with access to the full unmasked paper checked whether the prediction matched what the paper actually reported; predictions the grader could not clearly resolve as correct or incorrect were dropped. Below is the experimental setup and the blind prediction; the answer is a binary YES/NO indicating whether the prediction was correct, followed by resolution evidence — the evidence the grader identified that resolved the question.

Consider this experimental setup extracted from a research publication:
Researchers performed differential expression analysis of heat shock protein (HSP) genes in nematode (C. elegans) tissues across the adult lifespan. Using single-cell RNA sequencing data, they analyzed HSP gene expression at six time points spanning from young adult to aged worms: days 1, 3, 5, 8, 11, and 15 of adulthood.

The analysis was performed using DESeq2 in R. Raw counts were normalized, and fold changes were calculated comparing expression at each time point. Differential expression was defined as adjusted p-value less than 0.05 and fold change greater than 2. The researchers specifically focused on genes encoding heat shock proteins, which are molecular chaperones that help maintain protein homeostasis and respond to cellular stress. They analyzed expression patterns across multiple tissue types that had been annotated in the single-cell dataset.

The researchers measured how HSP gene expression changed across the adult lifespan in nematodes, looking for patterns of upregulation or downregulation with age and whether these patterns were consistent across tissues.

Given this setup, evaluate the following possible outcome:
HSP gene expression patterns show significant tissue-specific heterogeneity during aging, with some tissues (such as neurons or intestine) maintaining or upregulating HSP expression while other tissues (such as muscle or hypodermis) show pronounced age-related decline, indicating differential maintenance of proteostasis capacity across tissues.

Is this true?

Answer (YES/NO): NO